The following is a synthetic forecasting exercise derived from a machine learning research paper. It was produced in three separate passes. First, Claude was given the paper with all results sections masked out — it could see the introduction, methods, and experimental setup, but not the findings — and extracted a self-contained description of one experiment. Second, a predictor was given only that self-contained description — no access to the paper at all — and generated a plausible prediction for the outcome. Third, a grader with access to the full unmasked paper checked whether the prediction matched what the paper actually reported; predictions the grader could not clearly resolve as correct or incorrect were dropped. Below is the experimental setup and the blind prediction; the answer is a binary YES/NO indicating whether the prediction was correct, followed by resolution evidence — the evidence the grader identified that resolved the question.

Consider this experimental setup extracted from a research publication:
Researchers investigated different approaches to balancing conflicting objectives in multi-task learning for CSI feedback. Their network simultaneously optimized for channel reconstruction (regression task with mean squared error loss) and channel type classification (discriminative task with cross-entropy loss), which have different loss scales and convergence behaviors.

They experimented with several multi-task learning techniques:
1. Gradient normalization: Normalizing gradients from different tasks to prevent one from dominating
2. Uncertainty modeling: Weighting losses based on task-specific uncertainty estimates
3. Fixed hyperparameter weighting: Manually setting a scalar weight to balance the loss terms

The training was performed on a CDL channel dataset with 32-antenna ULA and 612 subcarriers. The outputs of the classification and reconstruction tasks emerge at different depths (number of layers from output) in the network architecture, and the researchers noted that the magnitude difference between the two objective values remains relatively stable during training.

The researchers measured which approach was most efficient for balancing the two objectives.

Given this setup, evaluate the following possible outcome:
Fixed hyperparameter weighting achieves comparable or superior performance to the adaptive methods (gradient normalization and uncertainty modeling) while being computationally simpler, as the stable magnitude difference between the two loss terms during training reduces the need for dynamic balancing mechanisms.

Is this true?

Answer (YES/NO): YES